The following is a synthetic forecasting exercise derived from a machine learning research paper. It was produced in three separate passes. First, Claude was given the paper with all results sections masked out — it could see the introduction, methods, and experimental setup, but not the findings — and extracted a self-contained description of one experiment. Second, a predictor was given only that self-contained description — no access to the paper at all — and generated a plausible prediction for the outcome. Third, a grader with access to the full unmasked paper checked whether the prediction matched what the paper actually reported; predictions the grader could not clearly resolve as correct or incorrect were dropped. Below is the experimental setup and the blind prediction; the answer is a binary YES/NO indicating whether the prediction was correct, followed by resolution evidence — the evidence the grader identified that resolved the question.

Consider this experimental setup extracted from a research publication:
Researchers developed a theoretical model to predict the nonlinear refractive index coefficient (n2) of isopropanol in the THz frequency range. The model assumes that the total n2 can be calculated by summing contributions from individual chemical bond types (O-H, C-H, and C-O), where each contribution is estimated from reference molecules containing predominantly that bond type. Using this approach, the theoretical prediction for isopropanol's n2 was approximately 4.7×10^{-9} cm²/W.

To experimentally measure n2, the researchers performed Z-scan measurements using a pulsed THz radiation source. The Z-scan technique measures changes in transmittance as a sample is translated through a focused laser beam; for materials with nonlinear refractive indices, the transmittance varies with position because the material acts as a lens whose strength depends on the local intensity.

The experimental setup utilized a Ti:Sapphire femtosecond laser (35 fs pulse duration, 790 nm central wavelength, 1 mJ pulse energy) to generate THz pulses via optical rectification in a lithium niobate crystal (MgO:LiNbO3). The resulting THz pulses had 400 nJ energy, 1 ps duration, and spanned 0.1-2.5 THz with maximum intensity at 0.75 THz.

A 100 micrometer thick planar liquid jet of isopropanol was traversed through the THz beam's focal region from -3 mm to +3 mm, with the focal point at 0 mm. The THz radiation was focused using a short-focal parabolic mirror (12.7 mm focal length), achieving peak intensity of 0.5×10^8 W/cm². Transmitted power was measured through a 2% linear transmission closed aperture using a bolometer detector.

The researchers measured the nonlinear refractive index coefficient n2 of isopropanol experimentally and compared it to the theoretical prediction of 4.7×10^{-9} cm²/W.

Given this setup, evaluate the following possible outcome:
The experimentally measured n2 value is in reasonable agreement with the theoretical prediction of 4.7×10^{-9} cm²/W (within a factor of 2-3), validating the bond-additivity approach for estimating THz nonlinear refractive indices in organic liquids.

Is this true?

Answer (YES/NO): YES